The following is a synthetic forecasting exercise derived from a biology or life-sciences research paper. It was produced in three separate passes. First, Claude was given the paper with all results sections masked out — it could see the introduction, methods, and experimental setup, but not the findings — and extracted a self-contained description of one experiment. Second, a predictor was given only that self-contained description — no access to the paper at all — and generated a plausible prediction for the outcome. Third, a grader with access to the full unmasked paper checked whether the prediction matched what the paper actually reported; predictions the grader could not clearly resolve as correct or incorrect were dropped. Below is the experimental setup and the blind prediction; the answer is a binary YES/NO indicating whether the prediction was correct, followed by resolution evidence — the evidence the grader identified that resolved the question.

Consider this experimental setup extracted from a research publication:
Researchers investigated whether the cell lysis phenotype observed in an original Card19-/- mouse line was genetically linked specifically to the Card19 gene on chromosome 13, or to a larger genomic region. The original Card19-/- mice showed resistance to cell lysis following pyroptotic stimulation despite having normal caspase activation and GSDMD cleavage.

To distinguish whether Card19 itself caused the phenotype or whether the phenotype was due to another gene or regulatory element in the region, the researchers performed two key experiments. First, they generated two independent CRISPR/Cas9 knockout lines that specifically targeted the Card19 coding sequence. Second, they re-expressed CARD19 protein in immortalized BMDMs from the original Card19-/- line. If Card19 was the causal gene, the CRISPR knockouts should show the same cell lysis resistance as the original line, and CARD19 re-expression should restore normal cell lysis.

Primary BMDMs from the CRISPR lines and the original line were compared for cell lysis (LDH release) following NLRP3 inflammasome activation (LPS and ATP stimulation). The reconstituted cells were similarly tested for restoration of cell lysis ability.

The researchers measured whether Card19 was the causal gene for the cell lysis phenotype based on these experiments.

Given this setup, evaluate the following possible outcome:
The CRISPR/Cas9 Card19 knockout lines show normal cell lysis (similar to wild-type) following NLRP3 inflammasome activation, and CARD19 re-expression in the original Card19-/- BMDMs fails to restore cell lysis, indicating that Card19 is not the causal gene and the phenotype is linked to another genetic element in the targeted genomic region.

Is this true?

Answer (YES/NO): YES